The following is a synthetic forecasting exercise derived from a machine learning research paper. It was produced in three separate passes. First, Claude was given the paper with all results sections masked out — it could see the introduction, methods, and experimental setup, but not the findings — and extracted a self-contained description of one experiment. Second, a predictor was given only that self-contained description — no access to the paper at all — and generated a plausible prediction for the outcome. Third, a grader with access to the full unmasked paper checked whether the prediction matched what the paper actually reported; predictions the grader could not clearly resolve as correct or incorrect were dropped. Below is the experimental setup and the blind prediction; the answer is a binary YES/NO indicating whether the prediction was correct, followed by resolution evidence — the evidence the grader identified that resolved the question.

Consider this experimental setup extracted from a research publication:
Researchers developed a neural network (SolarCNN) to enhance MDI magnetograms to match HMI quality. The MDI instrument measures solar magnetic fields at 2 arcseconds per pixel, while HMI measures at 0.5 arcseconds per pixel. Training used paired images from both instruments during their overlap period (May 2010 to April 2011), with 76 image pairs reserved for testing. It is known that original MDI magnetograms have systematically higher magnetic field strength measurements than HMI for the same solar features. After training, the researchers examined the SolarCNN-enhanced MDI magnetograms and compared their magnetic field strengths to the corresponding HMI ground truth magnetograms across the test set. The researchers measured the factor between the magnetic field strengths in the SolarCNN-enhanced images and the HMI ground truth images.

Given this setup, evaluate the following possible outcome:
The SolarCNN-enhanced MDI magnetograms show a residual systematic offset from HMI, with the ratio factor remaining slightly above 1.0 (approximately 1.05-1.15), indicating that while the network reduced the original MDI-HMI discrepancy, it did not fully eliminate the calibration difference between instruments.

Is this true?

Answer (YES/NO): NO